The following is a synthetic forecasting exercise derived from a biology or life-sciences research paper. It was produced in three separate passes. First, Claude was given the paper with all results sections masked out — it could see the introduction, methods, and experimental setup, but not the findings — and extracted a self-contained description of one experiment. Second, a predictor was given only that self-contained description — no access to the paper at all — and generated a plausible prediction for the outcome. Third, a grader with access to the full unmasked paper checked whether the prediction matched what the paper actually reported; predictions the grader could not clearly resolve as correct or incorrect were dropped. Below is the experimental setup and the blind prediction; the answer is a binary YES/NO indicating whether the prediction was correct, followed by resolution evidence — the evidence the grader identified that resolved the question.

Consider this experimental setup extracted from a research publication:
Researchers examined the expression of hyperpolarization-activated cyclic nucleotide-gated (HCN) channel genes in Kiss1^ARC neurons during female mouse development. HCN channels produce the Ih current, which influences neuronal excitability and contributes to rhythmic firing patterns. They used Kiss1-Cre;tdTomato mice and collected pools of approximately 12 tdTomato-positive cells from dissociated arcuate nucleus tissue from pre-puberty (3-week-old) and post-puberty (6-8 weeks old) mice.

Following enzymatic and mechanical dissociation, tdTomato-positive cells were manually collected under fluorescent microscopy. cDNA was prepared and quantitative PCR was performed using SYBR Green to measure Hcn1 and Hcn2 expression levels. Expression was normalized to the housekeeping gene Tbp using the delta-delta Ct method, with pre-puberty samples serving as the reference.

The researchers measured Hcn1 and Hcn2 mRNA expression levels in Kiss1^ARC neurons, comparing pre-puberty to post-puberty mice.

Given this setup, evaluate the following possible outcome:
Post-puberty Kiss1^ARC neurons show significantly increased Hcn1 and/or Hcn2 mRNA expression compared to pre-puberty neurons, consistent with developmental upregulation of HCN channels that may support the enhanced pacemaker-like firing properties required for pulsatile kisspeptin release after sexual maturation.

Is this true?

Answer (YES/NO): YES